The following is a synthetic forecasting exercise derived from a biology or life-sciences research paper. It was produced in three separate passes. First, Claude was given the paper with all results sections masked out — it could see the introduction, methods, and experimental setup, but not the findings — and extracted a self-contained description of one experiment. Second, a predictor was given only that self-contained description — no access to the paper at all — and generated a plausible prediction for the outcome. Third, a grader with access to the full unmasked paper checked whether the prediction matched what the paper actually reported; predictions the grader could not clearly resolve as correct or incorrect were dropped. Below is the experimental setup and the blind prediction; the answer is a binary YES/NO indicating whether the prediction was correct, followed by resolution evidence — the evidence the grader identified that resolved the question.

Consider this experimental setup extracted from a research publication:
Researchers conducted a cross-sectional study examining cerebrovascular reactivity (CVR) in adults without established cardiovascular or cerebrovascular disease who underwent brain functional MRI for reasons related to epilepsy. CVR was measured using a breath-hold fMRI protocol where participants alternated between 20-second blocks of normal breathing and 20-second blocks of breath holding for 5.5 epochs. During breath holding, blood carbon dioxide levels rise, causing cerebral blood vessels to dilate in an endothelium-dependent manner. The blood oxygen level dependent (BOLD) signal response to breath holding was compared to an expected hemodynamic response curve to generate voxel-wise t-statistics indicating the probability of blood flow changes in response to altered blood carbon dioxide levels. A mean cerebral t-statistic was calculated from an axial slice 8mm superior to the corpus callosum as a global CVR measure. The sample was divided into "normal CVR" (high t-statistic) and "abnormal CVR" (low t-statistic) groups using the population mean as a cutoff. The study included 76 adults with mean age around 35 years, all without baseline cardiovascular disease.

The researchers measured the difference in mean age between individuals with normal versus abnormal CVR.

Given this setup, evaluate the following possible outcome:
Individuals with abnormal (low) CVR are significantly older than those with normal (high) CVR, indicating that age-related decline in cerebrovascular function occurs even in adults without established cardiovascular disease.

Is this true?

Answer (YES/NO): YES